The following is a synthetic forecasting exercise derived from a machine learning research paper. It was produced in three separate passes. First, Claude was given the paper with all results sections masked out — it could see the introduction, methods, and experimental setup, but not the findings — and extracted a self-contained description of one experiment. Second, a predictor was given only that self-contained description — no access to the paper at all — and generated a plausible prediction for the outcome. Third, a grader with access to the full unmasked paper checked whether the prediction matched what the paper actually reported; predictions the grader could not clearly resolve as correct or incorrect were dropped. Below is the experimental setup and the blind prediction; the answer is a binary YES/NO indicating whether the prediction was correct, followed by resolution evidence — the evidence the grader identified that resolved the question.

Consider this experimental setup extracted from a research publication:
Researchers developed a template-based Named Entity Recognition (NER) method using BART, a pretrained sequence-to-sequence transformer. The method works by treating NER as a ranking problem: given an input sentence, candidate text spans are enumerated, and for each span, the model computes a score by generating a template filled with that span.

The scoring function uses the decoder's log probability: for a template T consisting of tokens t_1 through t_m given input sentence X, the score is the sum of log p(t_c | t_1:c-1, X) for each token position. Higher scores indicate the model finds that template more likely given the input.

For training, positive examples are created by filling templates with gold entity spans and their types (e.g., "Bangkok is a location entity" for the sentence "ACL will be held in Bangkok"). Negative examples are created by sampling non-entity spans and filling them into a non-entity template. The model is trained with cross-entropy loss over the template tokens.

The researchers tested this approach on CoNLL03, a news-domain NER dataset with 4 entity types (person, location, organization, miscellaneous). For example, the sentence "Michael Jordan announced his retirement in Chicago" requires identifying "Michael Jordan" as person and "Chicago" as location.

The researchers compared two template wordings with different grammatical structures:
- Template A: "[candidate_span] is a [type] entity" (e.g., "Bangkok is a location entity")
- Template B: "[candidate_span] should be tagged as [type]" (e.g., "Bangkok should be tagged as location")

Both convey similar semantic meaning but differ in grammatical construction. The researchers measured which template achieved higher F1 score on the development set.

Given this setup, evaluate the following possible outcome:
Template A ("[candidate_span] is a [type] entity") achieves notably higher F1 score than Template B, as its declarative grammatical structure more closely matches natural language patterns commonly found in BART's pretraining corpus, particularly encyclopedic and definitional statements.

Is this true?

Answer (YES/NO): YES